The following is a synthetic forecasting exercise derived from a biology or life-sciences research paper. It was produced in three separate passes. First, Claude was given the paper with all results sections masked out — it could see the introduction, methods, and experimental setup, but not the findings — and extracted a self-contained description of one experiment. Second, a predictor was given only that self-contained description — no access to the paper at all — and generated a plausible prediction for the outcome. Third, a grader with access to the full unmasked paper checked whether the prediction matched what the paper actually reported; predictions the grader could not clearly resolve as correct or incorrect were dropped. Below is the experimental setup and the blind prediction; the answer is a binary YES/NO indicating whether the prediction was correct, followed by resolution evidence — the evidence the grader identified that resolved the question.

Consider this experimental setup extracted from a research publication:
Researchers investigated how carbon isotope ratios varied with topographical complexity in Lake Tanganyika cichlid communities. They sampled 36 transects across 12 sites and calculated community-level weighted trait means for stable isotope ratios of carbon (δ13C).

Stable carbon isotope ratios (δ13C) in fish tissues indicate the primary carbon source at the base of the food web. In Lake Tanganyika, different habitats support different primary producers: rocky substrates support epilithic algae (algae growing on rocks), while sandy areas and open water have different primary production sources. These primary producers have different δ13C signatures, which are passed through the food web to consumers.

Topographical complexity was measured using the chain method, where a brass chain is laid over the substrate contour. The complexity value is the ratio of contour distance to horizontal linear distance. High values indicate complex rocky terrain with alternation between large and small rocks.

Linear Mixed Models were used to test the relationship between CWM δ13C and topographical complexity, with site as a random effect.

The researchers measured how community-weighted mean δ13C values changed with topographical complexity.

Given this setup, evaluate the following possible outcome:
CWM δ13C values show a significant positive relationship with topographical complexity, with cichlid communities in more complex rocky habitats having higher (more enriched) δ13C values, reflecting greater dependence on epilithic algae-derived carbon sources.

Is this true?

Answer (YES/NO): NO